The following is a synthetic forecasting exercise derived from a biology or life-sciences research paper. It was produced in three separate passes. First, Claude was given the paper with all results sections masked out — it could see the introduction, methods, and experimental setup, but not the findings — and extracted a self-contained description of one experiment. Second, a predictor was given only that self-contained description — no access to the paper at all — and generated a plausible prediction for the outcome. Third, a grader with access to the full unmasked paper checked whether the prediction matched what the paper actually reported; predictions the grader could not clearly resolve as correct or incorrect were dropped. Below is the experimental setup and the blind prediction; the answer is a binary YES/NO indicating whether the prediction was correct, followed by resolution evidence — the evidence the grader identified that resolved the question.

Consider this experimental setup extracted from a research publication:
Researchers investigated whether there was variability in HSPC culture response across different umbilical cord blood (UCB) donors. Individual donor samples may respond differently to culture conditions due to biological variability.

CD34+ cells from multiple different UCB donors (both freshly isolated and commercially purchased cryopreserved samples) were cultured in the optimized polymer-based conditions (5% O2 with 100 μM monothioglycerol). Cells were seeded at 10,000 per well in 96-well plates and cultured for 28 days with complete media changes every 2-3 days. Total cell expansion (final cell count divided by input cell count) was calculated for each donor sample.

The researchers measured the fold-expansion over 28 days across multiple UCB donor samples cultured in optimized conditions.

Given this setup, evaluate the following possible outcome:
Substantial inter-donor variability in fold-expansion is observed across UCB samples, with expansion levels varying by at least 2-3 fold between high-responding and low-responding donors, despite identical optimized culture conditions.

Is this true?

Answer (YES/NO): YES